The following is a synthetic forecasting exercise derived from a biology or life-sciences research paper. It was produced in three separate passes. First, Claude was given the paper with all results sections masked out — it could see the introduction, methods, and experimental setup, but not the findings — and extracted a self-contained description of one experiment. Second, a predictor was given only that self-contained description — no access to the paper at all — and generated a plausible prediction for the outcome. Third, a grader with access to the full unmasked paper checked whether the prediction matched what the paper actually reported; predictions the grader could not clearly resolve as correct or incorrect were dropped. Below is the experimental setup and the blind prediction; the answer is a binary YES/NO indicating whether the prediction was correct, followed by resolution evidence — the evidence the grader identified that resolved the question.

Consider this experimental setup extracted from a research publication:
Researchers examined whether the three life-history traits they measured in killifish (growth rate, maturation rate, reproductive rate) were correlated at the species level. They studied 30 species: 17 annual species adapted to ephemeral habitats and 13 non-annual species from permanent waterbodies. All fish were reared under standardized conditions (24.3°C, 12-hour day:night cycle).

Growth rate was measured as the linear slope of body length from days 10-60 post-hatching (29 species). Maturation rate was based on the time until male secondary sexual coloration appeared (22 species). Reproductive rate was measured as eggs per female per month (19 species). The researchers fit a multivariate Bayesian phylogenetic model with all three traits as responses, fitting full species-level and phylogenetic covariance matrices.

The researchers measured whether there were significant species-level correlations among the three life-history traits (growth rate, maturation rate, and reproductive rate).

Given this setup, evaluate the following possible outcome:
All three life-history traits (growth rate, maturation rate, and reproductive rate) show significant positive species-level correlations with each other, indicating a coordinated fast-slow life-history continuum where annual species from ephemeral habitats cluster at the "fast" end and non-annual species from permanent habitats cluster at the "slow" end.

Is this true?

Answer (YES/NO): YES